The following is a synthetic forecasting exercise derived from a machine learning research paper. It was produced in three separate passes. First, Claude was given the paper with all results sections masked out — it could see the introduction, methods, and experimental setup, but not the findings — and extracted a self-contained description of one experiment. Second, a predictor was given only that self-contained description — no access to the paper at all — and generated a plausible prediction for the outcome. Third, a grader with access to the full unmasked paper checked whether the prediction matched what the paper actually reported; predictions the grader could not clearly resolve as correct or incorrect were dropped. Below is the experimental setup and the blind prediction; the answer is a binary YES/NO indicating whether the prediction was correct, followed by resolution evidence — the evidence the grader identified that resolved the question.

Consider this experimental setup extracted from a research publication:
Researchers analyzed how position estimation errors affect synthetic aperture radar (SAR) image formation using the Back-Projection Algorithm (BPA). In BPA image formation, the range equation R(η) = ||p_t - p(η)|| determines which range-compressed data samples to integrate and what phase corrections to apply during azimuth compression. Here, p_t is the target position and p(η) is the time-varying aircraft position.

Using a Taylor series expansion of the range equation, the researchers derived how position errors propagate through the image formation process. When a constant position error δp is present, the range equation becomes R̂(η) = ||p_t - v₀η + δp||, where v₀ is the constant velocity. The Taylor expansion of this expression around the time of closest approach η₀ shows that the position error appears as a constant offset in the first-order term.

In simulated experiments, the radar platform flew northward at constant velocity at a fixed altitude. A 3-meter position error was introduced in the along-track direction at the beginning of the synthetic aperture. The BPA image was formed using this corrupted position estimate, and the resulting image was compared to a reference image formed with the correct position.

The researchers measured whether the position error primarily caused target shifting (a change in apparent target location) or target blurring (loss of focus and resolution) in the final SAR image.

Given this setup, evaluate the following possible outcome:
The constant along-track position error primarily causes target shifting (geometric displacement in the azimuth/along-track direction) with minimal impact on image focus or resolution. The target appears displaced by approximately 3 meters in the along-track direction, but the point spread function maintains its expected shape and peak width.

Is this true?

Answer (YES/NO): YES